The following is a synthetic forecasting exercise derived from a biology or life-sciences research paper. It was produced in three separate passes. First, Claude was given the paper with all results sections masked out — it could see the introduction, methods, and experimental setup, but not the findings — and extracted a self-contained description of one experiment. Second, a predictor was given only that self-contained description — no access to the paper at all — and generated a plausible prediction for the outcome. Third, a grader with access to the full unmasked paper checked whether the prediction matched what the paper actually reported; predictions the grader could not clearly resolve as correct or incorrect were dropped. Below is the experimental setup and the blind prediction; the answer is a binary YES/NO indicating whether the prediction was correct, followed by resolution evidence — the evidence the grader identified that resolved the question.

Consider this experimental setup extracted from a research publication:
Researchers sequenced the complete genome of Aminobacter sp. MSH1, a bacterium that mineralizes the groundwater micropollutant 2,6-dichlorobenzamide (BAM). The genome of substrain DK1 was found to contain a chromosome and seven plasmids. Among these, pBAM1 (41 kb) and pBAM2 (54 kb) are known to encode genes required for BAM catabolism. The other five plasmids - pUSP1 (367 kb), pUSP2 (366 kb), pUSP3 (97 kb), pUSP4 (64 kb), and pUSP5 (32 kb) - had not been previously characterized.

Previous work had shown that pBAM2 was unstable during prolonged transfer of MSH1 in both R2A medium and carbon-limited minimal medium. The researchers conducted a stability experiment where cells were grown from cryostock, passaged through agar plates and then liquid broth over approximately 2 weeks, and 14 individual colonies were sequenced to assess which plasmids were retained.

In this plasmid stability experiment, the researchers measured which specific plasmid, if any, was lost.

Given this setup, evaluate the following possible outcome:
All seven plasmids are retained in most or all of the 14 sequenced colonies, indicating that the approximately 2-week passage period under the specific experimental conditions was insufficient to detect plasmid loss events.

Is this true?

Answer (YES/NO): NO